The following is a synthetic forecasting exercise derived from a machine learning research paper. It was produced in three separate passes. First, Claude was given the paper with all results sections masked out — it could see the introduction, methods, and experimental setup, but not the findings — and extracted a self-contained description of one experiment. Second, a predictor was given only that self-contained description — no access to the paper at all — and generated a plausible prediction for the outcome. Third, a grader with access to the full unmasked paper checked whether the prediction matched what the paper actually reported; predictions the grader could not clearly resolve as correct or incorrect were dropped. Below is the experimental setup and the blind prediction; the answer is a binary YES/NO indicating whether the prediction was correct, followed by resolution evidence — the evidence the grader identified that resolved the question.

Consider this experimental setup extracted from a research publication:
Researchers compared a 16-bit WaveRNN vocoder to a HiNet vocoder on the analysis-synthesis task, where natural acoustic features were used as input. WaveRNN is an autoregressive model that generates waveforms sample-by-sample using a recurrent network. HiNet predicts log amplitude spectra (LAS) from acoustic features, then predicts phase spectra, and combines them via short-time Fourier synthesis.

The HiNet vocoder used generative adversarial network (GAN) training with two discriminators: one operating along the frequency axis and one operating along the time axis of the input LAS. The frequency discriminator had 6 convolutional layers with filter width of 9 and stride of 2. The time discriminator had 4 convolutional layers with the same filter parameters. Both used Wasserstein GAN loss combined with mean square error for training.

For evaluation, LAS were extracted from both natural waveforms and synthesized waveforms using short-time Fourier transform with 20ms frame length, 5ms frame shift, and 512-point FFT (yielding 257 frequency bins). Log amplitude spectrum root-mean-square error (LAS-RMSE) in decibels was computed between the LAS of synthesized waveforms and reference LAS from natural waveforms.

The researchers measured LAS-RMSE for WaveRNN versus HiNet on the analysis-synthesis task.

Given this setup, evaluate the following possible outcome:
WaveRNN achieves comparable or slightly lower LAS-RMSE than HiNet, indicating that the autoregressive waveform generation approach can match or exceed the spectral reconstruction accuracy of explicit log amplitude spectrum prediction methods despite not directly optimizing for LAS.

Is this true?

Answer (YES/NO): NO